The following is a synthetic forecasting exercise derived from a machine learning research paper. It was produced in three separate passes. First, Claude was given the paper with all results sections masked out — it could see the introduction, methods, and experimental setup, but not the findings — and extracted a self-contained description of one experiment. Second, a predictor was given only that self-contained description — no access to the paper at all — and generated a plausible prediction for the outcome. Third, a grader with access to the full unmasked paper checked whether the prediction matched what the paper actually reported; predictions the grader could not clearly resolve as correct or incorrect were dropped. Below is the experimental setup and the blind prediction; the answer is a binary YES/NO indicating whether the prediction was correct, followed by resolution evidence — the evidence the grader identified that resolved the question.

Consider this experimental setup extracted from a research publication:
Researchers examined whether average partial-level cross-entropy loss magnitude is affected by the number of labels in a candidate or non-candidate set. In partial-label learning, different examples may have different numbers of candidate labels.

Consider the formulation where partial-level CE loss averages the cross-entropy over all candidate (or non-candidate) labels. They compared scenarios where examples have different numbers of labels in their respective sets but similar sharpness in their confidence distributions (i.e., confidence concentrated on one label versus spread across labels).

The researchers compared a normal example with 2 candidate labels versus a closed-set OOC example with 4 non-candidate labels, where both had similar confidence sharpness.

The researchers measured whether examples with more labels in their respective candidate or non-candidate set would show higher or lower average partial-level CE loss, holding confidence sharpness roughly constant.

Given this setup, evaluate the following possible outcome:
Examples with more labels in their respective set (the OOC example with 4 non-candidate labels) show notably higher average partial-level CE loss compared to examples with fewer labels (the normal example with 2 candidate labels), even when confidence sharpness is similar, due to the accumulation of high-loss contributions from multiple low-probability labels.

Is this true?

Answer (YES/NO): YES